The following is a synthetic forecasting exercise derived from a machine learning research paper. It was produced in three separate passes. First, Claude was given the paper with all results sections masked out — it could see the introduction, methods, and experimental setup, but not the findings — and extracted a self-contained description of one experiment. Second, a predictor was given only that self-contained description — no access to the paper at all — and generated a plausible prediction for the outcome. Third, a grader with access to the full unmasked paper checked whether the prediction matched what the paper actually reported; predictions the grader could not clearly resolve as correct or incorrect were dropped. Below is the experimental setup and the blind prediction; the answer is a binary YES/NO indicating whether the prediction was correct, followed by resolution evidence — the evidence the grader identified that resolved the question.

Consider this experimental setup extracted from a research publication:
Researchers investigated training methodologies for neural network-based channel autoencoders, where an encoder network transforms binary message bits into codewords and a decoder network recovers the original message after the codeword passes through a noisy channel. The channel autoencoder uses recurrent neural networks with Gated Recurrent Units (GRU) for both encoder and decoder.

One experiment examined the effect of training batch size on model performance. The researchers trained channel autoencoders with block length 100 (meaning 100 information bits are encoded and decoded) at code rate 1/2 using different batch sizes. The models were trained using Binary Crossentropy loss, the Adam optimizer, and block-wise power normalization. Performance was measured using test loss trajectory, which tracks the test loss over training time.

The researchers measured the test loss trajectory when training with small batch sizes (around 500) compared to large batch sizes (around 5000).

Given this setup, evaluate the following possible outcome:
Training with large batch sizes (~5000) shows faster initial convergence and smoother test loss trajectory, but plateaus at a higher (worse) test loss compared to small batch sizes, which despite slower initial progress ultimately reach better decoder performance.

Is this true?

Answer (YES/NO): NO